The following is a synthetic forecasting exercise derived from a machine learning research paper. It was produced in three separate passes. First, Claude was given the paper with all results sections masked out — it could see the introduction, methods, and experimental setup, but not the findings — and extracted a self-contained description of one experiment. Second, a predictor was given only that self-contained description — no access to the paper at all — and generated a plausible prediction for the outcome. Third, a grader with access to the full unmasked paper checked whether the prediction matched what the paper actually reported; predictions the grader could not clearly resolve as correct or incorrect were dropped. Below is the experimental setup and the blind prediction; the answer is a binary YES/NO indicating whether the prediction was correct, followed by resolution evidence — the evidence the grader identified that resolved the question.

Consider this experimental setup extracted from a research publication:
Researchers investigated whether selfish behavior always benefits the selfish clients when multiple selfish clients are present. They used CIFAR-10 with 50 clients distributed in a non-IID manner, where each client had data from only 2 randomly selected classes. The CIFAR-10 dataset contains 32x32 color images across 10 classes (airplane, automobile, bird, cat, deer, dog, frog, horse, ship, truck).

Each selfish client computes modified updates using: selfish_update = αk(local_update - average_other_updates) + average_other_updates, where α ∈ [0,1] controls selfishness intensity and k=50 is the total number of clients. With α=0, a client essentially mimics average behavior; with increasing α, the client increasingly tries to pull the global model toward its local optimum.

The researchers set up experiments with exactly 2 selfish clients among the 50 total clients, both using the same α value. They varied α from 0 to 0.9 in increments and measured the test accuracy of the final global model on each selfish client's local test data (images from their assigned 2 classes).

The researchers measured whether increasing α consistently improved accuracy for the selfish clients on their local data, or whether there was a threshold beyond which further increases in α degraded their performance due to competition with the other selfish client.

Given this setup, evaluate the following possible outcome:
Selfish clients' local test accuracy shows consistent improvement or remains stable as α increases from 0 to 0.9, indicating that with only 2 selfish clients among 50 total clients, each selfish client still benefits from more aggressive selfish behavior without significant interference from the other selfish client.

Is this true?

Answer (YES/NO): NO